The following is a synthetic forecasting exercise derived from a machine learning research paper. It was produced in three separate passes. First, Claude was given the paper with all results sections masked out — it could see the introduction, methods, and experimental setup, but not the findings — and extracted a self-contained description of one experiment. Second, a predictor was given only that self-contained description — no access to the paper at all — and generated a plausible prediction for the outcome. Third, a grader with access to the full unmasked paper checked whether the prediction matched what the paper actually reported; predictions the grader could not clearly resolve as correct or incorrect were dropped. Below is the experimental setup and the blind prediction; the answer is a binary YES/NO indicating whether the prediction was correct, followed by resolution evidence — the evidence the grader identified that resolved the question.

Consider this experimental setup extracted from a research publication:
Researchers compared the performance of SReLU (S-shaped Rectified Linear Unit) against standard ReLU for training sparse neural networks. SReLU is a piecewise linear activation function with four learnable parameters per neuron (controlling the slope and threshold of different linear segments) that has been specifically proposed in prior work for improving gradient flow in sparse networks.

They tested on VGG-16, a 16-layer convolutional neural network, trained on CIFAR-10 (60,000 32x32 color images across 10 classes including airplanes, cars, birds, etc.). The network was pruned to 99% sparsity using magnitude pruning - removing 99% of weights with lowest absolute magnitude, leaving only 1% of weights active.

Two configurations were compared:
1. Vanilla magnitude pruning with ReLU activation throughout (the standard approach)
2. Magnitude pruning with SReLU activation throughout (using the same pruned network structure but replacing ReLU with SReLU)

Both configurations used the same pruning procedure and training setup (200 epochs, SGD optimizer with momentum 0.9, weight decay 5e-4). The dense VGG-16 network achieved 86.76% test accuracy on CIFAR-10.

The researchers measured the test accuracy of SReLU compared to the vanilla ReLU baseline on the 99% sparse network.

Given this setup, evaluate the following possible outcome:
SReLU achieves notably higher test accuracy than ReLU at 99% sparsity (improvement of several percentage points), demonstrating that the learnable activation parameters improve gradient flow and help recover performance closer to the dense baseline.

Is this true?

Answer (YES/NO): NO